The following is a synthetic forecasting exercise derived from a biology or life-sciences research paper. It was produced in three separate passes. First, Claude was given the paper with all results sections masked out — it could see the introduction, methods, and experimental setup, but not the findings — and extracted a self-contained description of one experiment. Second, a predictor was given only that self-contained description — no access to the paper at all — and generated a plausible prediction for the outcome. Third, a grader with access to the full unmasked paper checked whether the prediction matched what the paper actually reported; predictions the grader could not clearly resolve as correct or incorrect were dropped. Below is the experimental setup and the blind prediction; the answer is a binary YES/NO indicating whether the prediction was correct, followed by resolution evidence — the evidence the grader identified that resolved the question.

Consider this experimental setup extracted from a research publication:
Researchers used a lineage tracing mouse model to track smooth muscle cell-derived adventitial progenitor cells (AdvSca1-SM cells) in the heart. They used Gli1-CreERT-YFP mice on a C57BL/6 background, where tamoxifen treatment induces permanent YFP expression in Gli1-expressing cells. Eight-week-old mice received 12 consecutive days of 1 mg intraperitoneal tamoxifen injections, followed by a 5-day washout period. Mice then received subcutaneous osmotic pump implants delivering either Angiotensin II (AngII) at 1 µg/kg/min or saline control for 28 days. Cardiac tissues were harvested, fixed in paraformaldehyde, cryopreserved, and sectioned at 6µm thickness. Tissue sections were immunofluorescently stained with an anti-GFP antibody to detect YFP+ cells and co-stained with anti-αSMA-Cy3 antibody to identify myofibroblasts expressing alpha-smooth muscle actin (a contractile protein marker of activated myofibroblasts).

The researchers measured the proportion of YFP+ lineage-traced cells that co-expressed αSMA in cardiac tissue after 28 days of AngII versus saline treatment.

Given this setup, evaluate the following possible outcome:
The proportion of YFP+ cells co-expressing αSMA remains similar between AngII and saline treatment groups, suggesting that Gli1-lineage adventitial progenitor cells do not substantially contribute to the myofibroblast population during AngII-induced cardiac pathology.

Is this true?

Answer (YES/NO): NO